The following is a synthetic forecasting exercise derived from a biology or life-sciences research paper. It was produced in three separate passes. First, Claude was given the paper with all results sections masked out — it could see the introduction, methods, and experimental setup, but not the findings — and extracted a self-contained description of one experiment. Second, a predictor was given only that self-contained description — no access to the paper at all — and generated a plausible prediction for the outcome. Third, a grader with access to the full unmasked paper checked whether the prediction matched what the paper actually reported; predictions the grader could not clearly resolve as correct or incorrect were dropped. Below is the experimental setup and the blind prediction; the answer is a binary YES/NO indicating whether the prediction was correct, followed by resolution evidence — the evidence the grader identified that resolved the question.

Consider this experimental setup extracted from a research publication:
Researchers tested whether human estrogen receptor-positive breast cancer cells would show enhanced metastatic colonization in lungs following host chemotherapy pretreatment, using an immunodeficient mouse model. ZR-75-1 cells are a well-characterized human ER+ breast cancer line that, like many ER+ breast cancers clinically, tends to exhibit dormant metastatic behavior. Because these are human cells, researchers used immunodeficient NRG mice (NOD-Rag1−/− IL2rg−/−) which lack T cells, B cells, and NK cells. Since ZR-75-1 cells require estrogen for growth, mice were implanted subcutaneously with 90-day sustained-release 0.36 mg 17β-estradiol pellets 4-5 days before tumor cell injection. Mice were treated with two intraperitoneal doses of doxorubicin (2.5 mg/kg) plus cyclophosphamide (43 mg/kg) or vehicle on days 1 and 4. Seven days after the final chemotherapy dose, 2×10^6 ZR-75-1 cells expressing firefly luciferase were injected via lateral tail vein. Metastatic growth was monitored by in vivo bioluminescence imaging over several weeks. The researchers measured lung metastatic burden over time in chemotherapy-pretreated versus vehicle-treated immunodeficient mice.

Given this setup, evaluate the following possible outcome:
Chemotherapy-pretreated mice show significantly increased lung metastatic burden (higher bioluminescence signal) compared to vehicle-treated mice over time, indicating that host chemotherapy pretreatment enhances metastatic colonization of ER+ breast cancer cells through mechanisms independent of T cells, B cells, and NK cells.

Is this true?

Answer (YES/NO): NO